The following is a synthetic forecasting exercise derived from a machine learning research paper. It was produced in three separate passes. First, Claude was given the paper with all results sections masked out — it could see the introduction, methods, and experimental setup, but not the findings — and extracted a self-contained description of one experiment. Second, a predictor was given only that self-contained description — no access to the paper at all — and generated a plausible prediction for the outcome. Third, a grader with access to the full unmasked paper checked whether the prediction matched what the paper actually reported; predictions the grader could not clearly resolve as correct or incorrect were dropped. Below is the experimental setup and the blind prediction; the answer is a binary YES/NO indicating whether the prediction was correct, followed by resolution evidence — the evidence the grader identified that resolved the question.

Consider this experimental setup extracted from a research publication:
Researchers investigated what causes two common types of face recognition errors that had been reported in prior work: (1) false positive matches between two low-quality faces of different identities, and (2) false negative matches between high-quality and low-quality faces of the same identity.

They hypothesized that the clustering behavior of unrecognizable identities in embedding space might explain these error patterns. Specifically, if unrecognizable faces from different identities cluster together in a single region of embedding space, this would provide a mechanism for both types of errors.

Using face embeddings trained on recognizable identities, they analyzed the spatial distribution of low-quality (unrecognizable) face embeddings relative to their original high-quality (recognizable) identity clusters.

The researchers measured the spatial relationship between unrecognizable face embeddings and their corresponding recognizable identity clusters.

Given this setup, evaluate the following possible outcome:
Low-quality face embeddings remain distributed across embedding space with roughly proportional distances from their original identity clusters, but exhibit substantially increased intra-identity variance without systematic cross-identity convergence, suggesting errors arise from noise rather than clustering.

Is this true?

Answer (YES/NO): NO